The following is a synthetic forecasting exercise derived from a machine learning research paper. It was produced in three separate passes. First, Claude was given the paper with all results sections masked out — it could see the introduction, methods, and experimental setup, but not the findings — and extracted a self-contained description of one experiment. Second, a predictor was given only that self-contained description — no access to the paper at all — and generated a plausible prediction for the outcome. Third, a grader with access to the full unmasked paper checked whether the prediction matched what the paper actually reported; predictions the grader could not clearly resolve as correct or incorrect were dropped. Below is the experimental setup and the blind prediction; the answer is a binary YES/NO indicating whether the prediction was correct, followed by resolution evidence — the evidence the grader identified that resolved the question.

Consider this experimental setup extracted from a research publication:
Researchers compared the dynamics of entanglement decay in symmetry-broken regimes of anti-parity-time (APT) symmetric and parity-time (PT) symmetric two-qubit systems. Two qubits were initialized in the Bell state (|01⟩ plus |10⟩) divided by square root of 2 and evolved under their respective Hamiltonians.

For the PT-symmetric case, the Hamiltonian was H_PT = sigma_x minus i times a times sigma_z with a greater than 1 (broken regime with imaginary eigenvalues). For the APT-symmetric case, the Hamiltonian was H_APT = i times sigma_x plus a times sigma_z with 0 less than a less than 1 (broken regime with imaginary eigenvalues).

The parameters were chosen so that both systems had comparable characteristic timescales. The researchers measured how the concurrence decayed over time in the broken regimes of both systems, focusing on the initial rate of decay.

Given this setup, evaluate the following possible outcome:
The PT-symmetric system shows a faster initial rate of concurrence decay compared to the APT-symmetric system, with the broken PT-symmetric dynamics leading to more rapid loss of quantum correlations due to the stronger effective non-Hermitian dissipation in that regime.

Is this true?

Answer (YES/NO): NO